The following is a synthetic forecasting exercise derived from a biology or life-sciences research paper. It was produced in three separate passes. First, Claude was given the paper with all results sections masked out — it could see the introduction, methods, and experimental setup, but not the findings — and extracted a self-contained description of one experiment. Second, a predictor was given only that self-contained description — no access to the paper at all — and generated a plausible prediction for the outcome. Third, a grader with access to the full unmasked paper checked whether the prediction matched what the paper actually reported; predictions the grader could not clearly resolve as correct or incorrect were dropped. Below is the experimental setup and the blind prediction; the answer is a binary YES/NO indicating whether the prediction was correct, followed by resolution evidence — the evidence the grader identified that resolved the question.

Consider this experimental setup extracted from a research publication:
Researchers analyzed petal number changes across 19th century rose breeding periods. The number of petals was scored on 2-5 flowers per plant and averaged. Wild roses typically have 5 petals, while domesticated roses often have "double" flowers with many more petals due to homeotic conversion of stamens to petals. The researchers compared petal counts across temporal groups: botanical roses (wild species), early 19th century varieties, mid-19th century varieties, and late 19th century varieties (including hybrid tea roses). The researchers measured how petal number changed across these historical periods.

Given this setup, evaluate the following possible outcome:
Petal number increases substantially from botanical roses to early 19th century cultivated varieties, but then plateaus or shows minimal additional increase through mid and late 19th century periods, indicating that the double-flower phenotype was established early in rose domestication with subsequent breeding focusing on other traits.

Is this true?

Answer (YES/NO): NO